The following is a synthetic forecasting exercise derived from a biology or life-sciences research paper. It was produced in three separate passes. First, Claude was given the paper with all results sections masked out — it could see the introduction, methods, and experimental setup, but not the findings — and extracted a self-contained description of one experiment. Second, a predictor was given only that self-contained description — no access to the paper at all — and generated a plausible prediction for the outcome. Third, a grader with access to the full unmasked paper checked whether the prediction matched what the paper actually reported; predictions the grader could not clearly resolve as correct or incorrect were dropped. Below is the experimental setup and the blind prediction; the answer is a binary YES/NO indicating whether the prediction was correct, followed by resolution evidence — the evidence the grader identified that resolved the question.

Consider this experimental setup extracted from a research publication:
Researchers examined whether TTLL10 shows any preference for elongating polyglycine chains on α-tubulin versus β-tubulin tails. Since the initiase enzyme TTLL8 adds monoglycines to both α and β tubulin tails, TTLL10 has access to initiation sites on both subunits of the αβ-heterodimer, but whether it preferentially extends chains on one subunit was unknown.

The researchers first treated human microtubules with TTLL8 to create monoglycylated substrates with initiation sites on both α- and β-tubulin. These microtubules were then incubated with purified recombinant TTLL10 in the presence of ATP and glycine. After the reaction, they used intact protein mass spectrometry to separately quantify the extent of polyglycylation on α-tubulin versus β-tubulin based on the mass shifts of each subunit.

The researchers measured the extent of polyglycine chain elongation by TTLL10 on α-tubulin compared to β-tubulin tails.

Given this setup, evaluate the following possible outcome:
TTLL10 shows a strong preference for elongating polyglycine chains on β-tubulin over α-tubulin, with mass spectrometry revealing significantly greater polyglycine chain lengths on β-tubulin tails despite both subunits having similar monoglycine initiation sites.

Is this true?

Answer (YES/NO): NO